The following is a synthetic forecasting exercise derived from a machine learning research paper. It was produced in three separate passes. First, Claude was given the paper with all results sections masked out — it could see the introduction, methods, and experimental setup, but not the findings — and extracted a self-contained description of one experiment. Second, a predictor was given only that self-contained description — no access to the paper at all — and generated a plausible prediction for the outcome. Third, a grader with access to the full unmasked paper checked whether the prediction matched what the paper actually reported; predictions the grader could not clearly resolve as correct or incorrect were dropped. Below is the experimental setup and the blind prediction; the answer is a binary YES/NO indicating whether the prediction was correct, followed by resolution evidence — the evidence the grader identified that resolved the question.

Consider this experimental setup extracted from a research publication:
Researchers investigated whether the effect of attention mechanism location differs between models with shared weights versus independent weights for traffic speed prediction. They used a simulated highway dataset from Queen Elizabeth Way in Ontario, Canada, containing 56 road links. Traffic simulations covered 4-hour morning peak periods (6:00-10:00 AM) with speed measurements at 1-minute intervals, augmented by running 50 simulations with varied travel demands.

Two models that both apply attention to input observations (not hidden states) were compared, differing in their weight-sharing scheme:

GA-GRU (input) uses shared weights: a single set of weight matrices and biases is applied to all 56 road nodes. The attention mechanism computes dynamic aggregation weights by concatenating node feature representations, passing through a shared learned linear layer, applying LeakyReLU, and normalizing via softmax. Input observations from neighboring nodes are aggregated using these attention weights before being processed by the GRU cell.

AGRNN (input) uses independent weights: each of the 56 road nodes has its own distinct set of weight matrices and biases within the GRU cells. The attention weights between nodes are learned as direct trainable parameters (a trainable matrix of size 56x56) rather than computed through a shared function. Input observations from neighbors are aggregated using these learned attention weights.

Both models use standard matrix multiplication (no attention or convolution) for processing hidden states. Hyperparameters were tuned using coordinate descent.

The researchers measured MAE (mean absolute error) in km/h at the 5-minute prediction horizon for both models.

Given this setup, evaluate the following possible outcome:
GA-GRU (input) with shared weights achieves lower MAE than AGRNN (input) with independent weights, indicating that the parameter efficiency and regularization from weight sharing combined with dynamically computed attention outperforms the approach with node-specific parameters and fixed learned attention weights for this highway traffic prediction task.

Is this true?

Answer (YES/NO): NO